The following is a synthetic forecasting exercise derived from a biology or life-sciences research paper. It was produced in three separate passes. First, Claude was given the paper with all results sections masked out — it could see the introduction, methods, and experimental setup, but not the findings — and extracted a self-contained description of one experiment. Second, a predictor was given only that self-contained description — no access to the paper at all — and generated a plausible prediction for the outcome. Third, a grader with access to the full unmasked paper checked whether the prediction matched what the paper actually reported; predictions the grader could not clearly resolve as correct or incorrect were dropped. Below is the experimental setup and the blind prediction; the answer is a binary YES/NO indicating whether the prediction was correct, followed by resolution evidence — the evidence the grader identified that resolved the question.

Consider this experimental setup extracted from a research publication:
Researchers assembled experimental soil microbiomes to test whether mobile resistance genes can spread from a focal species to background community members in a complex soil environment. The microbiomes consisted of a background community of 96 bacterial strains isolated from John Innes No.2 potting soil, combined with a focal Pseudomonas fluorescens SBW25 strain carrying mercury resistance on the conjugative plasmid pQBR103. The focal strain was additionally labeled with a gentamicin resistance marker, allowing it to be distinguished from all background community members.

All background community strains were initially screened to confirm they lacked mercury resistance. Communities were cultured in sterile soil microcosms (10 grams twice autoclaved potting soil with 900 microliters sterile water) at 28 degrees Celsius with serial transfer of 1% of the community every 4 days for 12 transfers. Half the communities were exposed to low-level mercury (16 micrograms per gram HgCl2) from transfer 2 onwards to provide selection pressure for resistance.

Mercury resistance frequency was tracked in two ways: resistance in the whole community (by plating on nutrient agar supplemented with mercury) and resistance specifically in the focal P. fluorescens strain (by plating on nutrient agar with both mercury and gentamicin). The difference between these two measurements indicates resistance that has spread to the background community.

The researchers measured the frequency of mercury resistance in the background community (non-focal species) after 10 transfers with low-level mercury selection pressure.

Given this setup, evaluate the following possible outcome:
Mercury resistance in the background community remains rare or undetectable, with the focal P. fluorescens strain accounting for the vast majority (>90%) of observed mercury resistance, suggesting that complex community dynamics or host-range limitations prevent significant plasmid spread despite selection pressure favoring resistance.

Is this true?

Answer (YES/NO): NO